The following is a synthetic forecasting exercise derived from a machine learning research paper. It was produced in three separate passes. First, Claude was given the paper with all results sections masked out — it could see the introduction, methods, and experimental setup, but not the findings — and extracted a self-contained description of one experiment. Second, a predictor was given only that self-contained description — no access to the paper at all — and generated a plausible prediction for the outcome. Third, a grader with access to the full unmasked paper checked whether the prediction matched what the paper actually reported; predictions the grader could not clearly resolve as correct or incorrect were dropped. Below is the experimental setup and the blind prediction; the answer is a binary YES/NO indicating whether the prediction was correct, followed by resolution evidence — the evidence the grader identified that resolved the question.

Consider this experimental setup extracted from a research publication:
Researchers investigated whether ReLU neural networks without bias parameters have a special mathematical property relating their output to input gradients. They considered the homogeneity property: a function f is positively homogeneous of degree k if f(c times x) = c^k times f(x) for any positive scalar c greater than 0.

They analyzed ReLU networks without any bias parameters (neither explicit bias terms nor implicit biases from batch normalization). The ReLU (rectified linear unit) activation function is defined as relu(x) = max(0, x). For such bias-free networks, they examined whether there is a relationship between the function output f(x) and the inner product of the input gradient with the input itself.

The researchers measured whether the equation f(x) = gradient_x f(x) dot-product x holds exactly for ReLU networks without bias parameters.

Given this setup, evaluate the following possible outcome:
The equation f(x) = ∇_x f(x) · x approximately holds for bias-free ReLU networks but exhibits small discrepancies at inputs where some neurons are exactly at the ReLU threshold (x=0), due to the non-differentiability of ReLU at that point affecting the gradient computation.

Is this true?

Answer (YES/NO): NO